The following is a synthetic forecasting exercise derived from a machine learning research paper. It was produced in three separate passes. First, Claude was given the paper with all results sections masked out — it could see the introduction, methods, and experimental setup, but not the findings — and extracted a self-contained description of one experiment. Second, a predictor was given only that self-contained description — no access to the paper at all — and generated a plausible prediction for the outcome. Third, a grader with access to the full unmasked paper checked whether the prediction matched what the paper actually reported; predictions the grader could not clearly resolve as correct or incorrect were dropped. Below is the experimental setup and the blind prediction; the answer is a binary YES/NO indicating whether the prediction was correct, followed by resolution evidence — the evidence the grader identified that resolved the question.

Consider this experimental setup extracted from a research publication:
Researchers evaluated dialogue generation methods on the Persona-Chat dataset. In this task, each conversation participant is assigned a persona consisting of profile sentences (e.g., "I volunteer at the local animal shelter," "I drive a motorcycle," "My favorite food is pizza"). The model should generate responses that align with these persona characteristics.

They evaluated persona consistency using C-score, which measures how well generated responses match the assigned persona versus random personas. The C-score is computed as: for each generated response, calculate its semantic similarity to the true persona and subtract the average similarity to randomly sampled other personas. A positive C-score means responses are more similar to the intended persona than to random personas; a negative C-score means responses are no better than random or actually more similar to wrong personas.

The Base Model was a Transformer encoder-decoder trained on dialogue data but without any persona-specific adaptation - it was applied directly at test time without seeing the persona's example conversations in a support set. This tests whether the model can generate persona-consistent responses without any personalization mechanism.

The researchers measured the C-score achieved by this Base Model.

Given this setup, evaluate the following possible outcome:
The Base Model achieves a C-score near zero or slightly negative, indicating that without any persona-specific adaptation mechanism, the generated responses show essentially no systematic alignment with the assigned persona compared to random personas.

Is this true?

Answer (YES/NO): YES